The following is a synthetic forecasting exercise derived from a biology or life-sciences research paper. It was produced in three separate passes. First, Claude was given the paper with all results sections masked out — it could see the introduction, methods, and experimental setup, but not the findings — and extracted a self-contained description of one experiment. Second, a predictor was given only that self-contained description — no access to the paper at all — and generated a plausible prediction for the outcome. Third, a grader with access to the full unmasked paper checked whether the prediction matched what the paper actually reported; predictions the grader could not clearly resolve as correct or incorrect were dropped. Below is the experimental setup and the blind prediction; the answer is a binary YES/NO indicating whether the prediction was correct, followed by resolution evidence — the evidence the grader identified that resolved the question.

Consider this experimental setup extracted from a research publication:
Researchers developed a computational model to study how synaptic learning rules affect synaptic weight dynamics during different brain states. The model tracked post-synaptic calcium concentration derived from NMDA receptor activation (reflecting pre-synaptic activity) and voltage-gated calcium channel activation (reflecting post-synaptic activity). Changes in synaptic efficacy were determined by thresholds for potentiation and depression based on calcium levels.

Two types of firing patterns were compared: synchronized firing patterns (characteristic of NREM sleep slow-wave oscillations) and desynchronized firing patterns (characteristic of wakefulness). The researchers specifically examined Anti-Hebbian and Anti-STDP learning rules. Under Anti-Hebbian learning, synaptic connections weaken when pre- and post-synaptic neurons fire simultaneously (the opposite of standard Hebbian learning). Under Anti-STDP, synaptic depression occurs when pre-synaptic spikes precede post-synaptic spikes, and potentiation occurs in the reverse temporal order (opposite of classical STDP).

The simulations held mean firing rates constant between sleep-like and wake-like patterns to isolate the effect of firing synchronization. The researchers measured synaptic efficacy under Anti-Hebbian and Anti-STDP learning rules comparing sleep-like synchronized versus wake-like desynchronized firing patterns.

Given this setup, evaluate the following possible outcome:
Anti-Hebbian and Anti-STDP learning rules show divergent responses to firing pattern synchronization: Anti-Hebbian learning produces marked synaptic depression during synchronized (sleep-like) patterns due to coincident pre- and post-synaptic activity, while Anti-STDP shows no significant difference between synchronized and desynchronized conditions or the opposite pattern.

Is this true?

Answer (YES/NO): NO